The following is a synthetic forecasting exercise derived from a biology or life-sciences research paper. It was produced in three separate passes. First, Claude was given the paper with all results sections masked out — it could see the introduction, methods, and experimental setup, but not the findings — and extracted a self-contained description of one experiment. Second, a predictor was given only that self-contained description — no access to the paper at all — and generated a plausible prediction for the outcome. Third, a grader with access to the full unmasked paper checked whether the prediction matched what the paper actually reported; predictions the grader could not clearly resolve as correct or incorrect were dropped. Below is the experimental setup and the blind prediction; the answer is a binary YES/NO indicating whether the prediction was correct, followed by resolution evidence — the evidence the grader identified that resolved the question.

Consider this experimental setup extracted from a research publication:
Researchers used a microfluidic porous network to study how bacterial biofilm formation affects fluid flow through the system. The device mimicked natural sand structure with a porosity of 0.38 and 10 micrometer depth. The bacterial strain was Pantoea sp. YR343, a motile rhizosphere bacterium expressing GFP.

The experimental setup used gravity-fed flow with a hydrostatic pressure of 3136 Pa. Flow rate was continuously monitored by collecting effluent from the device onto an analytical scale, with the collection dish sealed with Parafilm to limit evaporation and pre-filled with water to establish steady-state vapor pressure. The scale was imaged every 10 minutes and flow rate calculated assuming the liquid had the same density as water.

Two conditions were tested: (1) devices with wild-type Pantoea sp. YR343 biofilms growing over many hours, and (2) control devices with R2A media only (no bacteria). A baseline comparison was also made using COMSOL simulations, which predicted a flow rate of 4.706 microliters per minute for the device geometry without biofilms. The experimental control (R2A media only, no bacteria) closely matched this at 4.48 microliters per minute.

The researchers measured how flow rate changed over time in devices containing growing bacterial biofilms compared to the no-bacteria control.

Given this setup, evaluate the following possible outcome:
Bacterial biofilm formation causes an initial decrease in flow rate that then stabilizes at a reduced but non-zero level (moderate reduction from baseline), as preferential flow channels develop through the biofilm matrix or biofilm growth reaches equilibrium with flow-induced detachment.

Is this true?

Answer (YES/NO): NO